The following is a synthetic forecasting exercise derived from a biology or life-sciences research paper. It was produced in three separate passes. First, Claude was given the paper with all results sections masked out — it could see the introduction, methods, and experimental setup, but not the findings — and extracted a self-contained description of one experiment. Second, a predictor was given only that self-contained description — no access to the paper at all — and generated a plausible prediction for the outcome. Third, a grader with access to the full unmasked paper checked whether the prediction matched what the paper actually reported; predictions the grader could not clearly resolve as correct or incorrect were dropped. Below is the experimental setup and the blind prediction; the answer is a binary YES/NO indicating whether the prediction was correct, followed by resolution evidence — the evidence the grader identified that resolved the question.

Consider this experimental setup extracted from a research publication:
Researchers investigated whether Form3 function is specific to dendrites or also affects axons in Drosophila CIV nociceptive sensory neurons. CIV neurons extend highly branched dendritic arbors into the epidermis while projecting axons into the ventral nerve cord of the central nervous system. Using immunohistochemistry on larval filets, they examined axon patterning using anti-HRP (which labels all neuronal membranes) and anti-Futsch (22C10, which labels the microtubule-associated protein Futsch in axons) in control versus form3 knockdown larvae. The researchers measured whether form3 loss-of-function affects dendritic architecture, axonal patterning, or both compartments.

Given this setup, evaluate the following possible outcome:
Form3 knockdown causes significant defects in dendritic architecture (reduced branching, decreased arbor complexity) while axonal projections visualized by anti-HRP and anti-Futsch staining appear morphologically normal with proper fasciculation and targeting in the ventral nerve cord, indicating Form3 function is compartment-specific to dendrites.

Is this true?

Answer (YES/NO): NO